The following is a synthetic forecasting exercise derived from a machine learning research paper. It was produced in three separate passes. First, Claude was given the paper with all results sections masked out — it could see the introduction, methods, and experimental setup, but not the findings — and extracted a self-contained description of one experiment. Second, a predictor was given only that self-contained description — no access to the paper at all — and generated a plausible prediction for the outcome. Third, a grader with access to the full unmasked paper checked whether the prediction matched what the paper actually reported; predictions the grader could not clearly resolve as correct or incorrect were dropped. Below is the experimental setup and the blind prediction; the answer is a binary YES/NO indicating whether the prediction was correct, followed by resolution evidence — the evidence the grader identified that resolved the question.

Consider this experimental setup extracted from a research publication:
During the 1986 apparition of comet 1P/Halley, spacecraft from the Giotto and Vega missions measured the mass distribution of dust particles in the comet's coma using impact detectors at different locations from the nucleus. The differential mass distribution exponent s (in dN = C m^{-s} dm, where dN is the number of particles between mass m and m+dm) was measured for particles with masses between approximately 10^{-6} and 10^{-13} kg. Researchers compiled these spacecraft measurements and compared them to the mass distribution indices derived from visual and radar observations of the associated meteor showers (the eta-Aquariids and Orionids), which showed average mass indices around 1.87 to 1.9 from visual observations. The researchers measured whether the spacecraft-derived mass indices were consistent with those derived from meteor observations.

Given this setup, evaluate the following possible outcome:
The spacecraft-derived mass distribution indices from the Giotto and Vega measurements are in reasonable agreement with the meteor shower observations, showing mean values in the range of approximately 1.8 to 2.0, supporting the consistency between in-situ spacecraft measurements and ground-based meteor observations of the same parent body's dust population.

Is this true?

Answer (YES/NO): YES